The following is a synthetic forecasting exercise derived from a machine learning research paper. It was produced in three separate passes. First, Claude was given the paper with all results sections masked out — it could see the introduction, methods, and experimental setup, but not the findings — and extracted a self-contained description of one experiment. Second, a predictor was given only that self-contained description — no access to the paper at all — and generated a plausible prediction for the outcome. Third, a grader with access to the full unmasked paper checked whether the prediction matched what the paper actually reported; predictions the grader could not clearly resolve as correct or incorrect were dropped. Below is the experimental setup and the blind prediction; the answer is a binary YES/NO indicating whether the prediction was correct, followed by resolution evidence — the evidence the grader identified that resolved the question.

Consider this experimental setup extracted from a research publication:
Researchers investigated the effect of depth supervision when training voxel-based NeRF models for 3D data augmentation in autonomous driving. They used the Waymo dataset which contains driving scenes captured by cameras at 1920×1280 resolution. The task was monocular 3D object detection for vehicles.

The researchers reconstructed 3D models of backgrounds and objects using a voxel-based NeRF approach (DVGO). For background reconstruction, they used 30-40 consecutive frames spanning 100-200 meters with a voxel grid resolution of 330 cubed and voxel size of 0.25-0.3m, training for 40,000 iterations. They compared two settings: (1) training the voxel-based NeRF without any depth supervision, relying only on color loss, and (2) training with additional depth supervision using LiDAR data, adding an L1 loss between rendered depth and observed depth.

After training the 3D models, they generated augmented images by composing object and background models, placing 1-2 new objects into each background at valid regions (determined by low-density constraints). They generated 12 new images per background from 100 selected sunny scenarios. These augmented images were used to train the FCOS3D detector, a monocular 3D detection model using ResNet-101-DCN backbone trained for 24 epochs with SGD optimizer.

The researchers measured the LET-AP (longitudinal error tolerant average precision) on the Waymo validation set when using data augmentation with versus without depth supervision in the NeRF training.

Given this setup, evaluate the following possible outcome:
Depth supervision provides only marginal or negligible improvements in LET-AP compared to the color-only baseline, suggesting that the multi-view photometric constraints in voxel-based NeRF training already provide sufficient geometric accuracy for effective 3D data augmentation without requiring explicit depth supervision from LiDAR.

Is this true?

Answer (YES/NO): NO